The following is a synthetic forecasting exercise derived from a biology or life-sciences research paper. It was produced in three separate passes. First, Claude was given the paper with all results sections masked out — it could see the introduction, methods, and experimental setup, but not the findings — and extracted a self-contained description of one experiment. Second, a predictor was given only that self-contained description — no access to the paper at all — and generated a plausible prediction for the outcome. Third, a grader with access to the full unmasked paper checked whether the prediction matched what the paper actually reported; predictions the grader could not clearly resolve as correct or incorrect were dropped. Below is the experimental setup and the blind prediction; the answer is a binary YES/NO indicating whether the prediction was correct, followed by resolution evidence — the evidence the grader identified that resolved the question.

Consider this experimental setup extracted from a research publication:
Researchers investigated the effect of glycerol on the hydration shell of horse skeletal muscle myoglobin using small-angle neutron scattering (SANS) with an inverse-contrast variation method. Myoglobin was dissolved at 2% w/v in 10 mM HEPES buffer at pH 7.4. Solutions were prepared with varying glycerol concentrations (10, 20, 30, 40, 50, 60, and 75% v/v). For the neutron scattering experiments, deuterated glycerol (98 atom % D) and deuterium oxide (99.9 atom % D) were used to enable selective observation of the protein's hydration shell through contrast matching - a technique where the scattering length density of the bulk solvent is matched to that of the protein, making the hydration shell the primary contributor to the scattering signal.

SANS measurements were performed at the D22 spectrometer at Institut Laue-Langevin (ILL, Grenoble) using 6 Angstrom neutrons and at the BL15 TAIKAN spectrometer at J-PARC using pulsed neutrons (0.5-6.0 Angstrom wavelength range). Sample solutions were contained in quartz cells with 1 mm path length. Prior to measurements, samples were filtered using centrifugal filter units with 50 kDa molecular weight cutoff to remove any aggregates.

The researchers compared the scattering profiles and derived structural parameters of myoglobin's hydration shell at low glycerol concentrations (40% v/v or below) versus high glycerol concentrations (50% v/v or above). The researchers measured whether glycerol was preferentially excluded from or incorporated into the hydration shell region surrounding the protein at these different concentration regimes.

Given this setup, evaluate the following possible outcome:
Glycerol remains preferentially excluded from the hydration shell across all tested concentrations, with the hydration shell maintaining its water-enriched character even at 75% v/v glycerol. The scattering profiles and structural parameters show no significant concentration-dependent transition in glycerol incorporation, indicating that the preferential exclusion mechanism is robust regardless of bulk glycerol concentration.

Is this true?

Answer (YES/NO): NO